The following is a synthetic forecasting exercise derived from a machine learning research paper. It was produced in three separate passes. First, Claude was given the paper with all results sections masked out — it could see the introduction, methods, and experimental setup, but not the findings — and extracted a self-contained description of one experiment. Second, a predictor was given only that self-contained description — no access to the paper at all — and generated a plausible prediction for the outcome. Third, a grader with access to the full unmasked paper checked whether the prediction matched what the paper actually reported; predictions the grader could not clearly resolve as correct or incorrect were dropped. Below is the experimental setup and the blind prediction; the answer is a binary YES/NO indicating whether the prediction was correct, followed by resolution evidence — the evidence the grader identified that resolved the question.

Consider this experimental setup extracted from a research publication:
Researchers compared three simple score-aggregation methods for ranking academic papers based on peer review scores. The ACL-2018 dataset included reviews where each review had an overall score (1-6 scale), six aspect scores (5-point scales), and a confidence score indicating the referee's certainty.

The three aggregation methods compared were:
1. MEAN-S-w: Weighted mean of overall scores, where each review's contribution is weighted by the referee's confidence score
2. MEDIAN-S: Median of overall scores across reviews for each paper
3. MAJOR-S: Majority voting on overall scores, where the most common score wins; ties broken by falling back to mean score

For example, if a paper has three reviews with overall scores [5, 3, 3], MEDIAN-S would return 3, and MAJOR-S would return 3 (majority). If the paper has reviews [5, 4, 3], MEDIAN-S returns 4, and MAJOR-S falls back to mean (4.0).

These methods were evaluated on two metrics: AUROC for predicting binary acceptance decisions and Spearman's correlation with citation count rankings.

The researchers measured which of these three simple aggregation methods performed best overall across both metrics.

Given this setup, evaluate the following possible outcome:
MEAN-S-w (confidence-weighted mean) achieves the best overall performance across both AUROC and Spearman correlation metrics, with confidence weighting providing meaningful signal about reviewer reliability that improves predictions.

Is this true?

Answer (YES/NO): NO